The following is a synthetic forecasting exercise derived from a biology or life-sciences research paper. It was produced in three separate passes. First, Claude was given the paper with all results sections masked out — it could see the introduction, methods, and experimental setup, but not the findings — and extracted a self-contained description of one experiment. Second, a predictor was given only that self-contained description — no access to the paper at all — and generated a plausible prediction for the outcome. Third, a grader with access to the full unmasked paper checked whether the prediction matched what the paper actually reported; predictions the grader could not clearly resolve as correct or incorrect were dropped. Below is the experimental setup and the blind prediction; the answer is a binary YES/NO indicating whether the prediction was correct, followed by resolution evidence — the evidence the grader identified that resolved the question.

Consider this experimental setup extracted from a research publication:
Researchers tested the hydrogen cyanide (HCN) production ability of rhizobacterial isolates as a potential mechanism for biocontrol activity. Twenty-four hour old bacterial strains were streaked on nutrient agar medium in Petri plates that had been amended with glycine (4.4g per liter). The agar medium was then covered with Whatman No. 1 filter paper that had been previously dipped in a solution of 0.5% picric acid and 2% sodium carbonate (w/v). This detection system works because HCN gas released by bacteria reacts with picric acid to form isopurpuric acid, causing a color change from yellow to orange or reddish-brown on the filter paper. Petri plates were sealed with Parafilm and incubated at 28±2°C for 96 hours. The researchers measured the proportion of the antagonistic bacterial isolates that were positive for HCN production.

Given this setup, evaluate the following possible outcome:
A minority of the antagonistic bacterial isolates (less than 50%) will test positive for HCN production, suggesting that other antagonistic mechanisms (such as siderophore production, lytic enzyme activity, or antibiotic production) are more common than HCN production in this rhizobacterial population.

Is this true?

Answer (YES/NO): NO